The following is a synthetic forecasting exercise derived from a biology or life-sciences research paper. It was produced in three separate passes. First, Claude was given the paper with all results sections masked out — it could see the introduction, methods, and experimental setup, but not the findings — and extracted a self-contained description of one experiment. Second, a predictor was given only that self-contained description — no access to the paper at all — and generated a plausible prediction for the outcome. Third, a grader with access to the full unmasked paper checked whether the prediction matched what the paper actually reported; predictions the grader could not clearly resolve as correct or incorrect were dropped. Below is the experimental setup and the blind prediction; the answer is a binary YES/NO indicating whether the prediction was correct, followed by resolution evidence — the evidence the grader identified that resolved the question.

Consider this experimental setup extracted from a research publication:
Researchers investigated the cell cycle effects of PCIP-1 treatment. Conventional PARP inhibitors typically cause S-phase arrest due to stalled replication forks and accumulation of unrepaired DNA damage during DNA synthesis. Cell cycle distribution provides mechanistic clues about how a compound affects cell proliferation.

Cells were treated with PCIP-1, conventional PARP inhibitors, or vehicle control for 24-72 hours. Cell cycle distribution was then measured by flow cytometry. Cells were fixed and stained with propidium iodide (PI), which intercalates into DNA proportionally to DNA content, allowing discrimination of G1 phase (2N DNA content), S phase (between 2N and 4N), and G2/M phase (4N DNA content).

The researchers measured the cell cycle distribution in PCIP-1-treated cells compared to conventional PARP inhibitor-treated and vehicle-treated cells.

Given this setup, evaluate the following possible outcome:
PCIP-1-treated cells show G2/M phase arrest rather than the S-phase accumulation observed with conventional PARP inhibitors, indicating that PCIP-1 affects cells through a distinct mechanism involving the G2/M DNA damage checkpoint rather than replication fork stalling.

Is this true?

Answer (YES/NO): NO